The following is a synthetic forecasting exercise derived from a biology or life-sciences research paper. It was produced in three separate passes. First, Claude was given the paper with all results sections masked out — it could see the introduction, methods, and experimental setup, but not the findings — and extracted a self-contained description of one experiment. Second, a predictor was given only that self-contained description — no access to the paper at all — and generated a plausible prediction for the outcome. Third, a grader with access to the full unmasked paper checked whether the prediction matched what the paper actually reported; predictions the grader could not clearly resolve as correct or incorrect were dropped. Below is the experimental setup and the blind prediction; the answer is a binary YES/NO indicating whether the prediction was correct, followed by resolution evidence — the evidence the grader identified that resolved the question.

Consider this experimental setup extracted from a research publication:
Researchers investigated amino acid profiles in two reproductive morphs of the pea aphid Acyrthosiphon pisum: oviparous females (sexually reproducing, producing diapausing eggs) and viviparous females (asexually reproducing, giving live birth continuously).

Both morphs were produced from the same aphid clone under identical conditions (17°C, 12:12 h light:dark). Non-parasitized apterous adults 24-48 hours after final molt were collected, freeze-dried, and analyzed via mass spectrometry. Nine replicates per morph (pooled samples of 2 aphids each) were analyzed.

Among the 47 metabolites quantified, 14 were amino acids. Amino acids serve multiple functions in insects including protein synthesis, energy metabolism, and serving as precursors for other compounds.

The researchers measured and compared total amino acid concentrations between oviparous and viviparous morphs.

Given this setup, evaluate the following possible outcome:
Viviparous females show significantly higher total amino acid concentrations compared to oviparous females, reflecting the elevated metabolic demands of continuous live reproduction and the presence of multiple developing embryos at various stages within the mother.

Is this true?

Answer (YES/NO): YES